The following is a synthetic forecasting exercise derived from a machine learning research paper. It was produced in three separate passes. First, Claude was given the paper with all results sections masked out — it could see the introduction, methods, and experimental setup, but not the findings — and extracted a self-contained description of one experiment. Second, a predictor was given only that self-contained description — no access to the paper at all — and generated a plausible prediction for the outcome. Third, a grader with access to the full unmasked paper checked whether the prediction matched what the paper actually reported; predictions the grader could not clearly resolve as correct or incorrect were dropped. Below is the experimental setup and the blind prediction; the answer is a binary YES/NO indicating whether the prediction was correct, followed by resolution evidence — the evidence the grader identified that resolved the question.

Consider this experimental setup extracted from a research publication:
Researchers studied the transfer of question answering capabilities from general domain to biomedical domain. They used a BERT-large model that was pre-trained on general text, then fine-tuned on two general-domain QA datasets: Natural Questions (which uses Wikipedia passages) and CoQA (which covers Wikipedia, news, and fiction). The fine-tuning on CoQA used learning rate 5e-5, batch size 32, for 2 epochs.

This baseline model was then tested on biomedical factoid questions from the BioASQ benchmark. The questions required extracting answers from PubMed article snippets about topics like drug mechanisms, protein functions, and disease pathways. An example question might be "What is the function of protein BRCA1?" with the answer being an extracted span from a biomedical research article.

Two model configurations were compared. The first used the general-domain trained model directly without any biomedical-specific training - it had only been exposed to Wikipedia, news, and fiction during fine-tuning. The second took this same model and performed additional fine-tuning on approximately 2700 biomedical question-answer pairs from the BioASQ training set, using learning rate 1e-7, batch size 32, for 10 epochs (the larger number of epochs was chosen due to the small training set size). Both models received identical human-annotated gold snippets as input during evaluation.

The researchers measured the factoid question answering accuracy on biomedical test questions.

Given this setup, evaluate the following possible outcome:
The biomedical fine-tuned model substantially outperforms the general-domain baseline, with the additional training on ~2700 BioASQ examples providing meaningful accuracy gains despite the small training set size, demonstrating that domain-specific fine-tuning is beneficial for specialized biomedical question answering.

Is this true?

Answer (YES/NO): NO